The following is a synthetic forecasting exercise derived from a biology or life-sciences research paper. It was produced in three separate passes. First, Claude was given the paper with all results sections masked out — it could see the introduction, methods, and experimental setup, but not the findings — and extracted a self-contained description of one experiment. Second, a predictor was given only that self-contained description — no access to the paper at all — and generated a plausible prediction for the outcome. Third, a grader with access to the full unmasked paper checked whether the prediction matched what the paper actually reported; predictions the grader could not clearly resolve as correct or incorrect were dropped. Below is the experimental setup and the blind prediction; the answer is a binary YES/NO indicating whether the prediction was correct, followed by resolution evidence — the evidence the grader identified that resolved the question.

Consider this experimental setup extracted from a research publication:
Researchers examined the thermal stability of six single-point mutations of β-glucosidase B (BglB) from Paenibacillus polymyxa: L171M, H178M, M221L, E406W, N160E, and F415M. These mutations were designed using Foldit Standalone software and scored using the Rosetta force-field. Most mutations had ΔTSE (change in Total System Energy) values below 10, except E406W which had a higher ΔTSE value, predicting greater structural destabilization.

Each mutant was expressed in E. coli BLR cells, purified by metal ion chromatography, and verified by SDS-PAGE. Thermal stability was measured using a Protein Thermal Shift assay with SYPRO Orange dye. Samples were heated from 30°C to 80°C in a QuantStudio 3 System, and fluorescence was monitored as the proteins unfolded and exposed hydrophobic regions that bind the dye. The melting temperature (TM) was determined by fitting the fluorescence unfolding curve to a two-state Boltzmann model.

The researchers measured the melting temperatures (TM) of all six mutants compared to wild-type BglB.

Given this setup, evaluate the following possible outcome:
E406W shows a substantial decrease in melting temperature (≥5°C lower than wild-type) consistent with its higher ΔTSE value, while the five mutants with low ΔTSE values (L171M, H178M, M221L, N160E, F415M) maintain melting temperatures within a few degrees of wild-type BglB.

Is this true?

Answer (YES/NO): NO